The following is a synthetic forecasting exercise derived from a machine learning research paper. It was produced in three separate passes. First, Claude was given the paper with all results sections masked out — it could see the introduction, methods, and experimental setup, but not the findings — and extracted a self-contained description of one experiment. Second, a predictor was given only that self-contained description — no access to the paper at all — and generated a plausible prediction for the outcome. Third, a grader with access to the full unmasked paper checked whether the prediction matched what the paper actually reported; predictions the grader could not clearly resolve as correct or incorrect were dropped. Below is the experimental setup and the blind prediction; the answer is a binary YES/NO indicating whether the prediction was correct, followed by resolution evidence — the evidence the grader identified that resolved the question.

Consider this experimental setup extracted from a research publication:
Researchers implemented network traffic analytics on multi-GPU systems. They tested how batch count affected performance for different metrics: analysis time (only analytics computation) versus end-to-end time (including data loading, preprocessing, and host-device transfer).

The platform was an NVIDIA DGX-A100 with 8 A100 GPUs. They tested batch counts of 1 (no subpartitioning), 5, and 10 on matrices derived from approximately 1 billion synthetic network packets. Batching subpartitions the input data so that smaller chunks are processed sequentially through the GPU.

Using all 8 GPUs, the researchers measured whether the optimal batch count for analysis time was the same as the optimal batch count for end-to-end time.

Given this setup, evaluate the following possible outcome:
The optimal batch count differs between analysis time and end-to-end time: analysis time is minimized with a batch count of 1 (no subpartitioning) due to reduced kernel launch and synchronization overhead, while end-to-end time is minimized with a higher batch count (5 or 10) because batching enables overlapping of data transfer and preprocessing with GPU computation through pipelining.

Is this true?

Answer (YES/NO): NO